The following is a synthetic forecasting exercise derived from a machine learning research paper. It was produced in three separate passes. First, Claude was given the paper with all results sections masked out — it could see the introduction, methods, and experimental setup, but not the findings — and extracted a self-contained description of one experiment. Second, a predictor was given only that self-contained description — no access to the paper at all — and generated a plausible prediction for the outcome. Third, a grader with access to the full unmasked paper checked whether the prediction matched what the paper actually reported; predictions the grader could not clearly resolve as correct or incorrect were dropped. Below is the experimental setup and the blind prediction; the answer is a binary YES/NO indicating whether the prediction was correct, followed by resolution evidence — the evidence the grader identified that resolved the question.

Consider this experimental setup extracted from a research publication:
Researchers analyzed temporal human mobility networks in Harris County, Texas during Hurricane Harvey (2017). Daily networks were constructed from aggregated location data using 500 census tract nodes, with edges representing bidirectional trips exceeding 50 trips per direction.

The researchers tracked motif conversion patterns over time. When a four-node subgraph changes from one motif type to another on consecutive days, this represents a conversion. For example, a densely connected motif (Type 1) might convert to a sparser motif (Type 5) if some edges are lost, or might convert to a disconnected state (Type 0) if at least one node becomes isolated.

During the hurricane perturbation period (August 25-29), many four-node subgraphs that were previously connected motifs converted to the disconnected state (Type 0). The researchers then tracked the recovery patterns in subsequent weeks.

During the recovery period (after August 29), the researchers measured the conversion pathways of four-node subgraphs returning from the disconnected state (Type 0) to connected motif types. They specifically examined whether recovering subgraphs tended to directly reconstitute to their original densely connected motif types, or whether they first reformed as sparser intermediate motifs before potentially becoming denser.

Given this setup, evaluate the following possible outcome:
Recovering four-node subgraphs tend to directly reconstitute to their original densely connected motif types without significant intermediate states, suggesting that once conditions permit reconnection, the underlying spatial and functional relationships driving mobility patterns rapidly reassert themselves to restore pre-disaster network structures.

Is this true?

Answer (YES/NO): NO